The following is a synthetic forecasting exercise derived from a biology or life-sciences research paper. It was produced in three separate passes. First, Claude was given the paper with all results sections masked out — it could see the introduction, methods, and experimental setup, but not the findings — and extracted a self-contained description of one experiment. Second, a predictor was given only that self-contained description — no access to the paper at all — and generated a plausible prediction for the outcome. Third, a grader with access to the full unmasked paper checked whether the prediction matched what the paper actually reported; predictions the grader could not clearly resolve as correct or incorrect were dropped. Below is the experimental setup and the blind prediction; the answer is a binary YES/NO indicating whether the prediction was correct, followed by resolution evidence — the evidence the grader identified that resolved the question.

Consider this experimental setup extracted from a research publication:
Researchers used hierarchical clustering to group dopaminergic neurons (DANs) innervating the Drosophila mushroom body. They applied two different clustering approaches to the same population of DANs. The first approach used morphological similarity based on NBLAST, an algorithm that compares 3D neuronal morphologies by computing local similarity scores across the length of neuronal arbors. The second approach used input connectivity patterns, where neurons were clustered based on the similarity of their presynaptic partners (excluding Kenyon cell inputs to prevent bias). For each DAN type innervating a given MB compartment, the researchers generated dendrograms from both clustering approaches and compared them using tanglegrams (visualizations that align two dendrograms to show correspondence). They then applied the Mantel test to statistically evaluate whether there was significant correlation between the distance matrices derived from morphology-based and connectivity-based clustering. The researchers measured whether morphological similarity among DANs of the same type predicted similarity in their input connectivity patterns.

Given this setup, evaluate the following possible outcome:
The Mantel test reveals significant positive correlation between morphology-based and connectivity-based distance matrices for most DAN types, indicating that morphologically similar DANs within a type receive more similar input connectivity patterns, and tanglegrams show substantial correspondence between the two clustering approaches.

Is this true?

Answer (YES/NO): YES